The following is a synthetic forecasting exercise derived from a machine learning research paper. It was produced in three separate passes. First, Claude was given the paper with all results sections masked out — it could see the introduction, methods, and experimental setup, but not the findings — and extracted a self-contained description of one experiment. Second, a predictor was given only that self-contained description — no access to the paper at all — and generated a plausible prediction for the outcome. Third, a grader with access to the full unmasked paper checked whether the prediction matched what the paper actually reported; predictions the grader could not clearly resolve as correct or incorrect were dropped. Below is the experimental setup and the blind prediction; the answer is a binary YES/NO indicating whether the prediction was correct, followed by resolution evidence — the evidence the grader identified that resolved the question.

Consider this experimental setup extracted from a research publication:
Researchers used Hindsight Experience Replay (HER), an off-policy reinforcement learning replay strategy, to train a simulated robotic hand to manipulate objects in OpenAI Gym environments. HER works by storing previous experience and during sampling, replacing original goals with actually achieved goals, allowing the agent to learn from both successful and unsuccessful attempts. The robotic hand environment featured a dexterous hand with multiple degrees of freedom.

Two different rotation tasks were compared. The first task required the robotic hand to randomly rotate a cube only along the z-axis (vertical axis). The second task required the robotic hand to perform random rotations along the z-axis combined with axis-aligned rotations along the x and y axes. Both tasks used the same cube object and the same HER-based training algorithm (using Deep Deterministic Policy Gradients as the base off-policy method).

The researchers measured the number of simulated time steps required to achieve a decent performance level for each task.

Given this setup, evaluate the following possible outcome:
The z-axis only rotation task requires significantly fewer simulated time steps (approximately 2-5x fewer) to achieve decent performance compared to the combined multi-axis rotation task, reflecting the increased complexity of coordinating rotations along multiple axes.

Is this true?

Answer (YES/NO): NO